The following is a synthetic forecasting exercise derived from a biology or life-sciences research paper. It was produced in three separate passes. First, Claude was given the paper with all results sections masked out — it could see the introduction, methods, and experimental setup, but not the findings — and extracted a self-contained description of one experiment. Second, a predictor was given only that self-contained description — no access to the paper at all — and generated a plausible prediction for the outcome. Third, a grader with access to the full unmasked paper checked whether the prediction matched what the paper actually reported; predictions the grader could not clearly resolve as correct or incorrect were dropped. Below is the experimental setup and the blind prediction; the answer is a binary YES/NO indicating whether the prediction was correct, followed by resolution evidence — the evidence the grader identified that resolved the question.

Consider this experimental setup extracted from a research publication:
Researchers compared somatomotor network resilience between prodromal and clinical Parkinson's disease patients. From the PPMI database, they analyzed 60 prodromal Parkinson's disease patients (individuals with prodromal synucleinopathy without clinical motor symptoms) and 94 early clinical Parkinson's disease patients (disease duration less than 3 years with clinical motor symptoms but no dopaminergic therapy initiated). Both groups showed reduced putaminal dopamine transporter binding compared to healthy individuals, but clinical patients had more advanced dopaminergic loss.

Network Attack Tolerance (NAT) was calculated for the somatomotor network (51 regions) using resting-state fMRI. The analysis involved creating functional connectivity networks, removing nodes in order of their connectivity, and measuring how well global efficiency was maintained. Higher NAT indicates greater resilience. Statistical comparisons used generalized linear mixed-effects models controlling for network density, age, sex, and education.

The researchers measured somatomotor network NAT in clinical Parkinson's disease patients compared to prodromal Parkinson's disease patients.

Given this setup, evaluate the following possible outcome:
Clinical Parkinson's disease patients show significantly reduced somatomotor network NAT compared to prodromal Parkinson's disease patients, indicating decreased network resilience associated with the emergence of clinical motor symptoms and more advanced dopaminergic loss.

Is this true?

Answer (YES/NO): NO